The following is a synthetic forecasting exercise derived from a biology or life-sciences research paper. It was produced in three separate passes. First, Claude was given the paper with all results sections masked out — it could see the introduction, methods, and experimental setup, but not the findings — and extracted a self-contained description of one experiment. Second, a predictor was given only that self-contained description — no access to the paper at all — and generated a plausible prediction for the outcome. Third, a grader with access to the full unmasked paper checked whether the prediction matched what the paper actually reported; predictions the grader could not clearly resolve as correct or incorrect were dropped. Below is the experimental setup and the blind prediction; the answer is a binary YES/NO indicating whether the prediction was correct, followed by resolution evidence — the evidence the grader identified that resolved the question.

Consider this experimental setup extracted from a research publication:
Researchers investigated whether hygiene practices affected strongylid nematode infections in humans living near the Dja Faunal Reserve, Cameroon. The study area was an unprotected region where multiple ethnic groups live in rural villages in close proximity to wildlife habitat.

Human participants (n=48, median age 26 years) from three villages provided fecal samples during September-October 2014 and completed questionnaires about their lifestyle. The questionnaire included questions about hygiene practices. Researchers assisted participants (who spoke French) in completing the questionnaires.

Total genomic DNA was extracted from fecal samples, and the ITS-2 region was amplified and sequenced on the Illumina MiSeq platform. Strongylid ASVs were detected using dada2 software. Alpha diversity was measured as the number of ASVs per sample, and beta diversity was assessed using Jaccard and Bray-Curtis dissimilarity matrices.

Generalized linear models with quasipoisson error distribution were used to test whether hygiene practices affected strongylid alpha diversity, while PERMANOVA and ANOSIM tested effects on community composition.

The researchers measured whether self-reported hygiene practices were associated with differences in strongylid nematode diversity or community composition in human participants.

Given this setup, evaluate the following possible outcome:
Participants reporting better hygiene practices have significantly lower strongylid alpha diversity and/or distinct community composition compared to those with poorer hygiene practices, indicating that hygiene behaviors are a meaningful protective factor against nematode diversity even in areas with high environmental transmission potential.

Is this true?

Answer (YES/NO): NO